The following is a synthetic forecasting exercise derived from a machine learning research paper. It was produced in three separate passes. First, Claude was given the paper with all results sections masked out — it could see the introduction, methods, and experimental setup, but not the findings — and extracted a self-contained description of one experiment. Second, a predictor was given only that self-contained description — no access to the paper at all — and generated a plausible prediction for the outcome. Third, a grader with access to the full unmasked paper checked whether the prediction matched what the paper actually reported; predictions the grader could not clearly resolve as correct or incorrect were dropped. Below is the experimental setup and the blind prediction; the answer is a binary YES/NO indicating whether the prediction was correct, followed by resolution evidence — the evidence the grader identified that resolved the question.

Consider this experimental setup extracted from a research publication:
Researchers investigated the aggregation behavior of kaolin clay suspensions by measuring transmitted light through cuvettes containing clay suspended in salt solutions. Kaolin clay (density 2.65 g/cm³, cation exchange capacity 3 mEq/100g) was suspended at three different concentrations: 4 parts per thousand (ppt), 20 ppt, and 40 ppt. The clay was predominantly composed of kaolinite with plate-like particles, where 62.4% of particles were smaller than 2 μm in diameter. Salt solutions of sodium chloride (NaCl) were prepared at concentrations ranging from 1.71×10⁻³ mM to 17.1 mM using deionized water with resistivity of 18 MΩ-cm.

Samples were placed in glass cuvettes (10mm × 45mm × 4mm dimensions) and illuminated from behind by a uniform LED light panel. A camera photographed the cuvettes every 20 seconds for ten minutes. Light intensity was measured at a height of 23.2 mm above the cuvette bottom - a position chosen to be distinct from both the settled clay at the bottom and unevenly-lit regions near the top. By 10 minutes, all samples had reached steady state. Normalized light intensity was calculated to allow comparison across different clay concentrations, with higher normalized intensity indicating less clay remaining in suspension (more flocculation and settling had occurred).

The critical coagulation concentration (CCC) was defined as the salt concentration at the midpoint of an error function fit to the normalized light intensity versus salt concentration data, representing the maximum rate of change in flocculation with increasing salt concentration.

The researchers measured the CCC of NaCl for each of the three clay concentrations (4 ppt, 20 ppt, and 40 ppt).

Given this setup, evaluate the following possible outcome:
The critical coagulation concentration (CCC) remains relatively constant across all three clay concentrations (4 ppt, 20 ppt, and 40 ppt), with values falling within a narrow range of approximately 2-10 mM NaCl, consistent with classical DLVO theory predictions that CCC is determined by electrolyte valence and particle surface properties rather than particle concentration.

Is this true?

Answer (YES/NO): NO